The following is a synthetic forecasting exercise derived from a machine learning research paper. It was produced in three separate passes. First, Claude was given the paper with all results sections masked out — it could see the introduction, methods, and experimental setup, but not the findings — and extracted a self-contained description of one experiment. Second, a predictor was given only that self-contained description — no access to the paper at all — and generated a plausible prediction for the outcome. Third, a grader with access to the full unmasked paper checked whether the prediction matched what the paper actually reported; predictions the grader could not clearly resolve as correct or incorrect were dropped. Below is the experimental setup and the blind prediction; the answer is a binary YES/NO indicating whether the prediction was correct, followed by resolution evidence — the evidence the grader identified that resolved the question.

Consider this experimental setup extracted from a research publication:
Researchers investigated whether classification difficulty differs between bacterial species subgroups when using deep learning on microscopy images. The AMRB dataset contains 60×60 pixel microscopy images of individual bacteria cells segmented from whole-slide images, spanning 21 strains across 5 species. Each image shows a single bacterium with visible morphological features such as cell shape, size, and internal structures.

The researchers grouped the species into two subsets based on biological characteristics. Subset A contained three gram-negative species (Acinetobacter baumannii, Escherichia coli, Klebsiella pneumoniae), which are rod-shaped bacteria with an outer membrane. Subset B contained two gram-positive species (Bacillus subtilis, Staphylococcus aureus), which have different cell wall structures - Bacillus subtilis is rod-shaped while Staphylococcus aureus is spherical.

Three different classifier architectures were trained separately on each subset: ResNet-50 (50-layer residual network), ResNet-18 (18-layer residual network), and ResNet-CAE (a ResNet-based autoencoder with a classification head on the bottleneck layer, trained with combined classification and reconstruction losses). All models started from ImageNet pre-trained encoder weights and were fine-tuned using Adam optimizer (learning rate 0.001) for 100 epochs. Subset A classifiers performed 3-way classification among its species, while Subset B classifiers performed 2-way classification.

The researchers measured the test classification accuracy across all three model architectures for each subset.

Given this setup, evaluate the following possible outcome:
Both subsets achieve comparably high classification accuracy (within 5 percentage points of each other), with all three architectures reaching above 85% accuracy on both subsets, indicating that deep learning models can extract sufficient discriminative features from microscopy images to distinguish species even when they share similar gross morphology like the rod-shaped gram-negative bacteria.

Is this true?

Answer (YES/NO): NO